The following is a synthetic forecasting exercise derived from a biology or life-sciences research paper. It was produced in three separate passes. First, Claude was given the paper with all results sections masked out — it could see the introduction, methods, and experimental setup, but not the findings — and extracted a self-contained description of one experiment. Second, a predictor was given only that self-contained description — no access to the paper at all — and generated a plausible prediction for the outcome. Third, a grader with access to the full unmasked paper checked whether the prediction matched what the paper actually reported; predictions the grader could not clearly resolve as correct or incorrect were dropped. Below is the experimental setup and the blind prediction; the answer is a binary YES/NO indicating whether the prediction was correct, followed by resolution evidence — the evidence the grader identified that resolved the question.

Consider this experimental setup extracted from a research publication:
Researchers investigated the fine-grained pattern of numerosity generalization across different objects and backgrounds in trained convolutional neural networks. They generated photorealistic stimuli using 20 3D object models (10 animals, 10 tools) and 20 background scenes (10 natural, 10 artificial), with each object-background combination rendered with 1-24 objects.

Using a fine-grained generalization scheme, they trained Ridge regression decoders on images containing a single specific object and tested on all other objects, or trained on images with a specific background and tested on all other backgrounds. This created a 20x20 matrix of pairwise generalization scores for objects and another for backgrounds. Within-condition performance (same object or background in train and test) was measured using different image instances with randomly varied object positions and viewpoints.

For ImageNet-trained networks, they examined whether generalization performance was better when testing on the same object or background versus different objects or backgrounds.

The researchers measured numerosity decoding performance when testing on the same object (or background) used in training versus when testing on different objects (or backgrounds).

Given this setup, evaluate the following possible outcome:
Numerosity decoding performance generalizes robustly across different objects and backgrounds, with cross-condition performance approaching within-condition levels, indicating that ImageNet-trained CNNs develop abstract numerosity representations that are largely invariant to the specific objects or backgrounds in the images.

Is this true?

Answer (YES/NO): NO